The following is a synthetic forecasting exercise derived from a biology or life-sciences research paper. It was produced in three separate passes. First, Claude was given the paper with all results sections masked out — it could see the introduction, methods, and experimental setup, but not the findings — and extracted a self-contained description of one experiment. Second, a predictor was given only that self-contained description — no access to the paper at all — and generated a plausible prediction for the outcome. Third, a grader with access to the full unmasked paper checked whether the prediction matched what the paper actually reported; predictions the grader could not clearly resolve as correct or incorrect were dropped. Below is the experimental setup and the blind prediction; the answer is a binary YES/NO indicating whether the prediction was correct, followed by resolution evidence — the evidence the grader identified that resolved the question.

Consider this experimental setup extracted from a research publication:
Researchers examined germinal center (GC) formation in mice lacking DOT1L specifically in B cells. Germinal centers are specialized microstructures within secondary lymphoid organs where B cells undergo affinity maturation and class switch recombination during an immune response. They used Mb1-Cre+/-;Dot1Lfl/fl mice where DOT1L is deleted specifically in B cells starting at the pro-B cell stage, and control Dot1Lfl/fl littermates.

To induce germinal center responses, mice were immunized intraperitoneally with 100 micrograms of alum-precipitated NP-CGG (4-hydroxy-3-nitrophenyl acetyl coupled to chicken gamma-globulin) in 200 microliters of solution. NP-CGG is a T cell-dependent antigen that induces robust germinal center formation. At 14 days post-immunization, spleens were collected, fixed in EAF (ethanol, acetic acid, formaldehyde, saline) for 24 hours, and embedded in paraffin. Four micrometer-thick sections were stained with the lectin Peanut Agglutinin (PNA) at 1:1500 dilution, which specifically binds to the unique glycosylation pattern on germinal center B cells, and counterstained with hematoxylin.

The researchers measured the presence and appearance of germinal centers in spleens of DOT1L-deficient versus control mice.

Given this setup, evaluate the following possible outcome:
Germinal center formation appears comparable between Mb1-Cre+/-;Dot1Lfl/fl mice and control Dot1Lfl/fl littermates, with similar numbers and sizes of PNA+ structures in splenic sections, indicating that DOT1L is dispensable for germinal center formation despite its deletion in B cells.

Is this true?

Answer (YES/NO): NO